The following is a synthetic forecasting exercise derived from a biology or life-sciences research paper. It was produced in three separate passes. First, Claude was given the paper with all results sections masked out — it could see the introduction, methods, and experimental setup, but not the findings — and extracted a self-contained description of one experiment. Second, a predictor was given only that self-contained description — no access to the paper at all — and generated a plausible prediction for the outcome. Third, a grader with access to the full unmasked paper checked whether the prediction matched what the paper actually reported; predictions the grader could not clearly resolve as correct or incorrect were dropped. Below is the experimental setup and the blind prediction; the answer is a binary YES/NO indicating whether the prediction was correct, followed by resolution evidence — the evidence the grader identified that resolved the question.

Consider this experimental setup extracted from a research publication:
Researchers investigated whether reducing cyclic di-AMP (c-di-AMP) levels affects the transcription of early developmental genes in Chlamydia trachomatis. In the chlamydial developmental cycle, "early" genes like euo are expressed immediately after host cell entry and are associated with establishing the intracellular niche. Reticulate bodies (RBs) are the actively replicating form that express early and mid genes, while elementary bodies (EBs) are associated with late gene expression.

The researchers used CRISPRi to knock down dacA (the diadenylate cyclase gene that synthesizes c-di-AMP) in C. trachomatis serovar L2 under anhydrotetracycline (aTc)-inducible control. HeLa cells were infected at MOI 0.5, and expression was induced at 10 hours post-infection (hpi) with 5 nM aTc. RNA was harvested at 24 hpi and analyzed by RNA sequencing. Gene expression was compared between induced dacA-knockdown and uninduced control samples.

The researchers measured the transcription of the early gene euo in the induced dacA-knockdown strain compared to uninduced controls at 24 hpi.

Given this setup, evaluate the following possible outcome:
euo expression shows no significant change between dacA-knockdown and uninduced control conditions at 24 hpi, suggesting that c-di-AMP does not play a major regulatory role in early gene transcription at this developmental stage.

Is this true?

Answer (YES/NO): NO